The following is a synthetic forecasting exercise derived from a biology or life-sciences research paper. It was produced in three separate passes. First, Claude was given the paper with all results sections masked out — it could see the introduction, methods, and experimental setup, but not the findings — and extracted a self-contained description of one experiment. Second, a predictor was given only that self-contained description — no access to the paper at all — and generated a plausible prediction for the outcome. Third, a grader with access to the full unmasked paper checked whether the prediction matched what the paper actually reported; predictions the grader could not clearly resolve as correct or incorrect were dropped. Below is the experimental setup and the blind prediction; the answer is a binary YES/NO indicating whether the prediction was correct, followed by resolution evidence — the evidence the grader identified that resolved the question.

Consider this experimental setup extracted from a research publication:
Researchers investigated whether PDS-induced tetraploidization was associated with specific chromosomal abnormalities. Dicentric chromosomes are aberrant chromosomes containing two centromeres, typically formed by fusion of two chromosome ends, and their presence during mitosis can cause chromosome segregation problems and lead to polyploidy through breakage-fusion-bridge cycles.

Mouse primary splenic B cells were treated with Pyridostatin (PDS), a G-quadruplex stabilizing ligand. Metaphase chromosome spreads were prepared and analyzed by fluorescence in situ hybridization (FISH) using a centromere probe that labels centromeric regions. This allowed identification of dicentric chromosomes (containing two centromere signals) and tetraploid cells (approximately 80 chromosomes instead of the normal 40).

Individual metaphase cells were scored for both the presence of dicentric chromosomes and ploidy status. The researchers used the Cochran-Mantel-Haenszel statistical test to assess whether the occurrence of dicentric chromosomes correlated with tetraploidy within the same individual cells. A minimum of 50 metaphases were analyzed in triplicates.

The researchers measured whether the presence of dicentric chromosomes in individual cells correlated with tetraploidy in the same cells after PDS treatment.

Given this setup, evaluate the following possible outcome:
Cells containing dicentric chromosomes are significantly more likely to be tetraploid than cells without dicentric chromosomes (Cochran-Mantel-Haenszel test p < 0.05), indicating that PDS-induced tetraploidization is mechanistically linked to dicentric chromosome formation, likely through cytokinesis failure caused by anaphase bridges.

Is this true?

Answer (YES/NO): YES